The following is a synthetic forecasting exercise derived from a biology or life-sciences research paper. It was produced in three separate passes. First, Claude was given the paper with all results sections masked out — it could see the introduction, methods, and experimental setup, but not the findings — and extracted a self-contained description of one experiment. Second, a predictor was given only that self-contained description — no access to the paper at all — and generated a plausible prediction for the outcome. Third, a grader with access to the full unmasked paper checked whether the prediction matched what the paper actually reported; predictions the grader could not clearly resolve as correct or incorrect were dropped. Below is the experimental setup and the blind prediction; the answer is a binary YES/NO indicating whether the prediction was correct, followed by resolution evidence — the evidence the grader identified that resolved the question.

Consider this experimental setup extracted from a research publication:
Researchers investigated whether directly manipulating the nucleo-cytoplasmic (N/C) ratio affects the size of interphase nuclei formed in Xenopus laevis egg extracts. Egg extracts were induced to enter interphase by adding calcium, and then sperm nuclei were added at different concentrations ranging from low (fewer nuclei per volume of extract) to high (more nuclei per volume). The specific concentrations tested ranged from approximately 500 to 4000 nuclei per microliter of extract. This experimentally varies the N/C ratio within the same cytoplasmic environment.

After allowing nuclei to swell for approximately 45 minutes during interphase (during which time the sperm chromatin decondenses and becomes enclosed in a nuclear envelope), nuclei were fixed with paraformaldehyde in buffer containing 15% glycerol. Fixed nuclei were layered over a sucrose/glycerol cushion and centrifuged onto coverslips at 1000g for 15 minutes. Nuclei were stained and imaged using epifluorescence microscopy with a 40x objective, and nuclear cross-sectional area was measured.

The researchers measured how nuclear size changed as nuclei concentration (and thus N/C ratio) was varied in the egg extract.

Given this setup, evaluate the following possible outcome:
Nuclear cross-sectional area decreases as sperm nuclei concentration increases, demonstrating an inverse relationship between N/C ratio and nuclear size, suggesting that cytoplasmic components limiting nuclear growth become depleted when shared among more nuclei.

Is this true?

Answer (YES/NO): NO